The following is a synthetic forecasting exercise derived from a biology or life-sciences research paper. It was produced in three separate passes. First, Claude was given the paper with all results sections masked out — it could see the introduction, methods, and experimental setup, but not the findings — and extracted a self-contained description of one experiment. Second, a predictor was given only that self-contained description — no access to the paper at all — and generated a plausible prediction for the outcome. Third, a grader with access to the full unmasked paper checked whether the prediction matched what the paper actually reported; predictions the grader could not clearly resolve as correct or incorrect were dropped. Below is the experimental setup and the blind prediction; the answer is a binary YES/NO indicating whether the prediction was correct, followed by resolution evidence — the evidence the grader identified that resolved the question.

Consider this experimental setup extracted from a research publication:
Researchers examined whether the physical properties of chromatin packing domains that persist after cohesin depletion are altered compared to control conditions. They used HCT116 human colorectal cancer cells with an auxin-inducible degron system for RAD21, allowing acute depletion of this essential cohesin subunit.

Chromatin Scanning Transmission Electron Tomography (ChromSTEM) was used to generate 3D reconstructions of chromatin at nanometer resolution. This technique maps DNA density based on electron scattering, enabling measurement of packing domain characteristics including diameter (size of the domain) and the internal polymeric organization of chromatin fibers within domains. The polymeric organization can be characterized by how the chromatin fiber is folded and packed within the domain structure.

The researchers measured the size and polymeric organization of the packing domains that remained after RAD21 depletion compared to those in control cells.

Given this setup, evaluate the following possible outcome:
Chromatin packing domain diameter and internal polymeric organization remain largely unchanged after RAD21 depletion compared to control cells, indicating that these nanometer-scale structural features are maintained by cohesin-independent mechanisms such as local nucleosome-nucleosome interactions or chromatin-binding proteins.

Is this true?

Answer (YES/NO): YES